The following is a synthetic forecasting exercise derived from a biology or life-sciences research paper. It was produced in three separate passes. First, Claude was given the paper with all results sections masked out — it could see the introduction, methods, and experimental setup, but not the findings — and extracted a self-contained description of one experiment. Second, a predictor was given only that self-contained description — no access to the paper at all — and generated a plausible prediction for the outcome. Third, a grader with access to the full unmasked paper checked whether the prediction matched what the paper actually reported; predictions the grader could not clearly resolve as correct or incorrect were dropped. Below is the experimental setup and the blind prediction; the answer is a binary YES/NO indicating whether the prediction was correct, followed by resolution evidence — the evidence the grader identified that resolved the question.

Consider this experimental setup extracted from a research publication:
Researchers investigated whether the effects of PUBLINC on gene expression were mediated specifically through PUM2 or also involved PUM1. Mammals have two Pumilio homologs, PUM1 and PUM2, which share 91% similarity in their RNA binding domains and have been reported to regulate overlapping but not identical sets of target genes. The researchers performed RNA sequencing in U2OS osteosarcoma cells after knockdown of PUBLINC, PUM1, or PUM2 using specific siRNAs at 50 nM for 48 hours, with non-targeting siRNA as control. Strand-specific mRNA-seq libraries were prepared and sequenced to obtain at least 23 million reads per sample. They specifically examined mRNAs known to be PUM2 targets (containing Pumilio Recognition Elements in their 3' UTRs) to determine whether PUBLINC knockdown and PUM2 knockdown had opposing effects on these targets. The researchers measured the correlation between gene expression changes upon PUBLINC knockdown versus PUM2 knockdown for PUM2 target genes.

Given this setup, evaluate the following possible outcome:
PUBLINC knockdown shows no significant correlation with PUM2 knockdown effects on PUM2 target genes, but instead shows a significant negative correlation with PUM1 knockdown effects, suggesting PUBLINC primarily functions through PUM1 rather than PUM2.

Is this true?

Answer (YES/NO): NO